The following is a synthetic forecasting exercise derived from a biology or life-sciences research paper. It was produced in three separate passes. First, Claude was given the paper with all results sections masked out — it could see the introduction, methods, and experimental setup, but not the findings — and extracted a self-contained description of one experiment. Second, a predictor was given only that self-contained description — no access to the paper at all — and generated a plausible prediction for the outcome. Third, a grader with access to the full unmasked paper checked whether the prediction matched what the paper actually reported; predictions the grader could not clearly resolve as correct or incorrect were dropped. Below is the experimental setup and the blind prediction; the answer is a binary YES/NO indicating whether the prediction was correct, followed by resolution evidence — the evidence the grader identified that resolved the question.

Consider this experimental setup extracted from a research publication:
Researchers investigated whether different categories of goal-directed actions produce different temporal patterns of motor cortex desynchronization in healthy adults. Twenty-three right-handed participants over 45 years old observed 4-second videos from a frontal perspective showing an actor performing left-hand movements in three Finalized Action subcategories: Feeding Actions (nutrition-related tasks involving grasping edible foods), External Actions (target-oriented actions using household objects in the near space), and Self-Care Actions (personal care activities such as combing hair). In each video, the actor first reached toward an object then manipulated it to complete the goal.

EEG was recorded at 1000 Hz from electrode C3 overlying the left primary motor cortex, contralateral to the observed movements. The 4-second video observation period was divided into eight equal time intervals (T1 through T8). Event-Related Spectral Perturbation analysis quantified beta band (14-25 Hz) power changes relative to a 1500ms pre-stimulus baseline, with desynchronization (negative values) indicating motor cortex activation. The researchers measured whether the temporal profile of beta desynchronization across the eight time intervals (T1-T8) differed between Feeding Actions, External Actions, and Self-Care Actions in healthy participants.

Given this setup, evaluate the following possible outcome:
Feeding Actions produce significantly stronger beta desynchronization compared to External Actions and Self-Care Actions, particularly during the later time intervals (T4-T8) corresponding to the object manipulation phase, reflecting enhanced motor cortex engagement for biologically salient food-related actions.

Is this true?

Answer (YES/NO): NO